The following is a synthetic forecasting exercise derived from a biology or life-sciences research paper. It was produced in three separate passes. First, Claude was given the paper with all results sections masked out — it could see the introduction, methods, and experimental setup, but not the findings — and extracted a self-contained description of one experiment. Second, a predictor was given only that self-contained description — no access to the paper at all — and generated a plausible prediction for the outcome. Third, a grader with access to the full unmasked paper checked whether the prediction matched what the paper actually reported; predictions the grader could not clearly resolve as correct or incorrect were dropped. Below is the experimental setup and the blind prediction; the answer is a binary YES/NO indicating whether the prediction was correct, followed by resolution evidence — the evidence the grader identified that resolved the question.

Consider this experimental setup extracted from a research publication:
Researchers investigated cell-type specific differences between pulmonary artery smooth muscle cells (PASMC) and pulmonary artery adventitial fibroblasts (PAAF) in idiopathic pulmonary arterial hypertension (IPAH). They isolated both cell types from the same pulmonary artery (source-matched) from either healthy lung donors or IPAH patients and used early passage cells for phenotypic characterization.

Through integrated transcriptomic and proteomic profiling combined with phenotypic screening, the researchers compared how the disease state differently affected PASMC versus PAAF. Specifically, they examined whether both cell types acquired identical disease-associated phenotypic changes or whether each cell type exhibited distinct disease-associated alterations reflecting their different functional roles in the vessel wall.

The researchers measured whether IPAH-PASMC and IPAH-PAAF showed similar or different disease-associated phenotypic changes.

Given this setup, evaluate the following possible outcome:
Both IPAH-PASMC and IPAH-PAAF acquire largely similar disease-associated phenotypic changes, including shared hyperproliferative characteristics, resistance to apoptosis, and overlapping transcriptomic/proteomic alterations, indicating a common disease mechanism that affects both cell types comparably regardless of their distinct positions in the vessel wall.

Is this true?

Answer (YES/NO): NO